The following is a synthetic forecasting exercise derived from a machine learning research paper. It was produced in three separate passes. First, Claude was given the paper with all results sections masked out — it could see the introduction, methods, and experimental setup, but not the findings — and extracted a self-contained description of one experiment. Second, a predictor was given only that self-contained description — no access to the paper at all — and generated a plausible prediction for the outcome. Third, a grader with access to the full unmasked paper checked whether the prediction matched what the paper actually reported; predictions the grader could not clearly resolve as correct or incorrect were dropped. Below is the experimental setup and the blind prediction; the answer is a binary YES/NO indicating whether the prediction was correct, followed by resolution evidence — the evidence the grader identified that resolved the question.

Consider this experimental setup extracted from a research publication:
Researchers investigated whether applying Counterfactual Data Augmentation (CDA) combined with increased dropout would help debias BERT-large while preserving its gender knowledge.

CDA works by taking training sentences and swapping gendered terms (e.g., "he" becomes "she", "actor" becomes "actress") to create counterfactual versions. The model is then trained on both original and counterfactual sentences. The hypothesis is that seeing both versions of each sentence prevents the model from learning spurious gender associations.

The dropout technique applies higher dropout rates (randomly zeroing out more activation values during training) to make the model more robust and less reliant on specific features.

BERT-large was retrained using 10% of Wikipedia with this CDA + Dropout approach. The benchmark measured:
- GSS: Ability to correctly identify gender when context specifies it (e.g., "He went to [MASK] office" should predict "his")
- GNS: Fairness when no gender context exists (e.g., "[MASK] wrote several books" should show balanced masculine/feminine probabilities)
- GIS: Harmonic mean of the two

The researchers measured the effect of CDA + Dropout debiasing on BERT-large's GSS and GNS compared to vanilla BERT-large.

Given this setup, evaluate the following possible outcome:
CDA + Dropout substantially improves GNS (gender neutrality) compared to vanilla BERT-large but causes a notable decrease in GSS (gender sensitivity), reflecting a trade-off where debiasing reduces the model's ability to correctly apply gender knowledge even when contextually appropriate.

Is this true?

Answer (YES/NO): YES